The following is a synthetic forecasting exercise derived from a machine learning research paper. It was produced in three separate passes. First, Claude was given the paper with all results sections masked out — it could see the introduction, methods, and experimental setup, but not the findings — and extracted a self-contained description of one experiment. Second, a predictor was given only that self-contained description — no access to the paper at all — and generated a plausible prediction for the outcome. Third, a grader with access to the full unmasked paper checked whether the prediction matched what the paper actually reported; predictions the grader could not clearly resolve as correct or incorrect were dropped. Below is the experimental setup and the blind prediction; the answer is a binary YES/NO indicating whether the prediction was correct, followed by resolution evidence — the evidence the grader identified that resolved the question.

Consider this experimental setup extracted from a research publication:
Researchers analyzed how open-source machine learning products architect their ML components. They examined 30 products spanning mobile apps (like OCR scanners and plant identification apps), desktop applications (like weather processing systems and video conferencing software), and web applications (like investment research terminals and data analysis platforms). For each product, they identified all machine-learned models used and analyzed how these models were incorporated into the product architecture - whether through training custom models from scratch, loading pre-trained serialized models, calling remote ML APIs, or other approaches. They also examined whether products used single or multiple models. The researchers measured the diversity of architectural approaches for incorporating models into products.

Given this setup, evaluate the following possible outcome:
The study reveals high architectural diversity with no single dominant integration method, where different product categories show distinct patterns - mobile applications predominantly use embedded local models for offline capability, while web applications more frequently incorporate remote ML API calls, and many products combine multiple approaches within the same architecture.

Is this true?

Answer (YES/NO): NO